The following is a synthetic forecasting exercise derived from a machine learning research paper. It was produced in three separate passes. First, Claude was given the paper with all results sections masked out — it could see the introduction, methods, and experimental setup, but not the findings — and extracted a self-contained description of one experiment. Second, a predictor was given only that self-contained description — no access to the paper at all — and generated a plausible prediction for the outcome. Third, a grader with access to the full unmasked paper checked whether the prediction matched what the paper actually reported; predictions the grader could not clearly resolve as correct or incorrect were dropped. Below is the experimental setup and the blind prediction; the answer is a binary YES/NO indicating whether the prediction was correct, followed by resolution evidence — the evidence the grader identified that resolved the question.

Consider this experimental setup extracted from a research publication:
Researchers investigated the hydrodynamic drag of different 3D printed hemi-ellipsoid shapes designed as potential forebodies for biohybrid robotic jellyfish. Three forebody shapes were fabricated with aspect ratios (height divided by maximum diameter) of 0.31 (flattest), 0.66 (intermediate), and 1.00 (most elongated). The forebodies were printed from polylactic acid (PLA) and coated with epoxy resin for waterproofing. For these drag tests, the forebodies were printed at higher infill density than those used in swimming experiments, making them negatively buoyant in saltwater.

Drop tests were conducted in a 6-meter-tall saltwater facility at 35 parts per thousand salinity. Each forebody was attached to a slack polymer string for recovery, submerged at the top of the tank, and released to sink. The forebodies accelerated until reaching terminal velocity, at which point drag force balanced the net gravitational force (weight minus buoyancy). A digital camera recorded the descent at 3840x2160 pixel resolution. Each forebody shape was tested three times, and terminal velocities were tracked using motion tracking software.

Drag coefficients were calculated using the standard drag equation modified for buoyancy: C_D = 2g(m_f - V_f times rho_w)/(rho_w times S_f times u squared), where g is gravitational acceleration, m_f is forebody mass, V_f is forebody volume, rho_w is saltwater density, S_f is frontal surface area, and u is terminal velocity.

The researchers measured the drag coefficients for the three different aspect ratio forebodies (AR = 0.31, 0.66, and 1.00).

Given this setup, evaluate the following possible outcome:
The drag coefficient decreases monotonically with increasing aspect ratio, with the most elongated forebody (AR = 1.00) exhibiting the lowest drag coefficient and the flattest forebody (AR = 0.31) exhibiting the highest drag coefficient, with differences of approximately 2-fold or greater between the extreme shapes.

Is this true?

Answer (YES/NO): YES